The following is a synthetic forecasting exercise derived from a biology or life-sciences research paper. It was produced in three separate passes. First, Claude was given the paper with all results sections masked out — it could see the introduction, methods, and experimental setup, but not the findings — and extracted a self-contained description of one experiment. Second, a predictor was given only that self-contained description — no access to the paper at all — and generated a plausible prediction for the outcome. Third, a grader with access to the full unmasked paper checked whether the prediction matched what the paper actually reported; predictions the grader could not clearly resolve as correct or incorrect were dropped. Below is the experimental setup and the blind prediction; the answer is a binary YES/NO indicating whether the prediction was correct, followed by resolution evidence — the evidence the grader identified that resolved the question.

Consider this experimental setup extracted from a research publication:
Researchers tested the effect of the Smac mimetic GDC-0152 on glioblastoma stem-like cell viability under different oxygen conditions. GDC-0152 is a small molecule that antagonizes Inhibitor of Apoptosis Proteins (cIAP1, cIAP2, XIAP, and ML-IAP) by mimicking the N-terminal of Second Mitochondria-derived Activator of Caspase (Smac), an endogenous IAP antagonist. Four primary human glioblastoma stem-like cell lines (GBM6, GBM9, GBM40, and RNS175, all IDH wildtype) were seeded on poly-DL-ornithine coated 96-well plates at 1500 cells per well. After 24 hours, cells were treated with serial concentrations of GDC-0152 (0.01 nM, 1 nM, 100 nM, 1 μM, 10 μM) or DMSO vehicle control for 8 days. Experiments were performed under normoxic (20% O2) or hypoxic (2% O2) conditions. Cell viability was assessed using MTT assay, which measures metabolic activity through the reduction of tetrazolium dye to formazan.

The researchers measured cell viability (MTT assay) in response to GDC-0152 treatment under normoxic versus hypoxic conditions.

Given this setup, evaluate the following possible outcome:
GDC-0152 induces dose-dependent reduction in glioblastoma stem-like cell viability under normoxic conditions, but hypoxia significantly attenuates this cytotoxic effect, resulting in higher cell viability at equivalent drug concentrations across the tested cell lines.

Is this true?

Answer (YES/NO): NO